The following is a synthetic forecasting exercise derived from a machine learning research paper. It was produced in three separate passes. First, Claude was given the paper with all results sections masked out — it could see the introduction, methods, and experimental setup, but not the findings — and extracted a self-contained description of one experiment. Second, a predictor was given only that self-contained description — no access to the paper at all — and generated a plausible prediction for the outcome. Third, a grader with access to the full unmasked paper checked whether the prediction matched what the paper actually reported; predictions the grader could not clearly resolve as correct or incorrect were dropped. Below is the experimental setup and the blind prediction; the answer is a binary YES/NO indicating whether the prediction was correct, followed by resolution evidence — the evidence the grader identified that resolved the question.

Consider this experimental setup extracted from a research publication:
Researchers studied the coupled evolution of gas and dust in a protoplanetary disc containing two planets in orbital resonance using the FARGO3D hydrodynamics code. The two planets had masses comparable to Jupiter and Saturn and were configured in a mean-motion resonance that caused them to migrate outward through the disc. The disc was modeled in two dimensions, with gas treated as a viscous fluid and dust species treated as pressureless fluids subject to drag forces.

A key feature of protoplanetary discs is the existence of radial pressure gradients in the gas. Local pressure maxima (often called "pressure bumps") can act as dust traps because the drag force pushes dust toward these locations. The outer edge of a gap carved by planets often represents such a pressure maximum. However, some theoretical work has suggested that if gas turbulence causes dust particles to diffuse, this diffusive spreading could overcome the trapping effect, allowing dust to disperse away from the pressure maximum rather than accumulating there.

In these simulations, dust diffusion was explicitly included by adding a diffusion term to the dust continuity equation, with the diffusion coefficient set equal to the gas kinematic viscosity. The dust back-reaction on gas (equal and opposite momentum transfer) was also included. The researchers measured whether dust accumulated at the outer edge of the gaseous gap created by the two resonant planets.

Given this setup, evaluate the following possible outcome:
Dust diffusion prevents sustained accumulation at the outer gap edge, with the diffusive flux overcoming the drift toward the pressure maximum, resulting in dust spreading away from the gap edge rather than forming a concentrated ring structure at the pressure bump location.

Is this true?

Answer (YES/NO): NO